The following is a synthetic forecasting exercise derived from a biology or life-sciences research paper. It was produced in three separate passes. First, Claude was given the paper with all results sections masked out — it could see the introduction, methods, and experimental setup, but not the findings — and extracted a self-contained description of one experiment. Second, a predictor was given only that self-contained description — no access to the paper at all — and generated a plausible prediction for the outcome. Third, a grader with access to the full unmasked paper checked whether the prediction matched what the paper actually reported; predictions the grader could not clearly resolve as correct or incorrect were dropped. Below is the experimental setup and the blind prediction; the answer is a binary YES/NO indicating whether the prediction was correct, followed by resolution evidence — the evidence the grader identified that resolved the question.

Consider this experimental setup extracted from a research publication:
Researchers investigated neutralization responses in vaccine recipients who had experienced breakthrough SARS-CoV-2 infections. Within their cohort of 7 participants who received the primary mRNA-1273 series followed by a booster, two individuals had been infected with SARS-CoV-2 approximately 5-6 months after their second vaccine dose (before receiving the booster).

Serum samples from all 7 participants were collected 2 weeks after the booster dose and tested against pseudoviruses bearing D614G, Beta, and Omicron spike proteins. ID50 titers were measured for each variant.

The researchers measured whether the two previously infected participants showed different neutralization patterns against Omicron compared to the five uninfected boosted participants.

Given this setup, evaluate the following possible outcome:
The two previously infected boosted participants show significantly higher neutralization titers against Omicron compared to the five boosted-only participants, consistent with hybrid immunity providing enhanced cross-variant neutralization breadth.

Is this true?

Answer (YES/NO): YES